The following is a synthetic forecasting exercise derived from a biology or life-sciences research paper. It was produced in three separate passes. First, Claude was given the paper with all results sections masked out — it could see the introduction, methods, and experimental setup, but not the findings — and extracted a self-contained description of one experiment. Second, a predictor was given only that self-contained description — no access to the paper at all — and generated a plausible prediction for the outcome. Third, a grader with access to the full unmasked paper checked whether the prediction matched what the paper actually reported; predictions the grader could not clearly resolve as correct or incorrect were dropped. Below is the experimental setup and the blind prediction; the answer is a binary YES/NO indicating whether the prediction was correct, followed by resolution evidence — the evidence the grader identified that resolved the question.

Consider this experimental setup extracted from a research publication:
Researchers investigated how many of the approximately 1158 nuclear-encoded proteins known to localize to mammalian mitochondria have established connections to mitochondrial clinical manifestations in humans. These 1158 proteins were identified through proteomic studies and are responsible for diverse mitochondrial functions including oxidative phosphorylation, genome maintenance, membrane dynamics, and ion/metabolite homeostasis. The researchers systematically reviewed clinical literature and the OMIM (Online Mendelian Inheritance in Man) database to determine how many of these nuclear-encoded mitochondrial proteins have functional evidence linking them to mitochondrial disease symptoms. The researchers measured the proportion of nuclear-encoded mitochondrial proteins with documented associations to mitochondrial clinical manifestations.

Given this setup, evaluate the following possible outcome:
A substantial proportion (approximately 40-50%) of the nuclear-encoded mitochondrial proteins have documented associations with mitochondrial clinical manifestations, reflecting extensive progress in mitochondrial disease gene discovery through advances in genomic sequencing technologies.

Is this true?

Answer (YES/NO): NO